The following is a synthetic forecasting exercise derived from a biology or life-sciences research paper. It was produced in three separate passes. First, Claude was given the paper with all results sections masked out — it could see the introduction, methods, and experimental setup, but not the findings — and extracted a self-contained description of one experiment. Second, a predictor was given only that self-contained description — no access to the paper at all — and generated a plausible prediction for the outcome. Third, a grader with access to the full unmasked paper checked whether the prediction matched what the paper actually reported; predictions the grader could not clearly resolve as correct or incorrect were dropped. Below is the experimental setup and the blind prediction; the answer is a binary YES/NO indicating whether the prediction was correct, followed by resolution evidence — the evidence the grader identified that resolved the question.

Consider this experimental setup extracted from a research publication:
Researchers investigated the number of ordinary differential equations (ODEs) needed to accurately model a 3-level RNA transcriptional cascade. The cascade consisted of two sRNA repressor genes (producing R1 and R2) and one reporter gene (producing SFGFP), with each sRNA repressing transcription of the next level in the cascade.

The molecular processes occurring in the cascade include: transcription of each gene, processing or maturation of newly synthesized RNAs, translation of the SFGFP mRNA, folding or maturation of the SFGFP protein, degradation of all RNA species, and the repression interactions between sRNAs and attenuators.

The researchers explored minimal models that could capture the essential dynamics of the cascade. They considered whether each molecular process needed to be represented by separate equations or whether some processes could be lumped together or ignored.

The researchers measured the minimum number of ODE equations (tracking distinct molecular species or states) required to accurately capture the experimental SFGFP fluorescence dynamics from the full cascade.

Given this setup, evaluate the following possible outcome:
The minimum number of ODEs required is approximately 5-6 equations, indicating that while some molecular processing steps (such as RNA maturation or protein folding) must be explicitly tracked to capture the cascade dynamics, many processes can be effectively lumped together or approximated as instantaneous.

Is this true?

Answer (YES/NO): NO